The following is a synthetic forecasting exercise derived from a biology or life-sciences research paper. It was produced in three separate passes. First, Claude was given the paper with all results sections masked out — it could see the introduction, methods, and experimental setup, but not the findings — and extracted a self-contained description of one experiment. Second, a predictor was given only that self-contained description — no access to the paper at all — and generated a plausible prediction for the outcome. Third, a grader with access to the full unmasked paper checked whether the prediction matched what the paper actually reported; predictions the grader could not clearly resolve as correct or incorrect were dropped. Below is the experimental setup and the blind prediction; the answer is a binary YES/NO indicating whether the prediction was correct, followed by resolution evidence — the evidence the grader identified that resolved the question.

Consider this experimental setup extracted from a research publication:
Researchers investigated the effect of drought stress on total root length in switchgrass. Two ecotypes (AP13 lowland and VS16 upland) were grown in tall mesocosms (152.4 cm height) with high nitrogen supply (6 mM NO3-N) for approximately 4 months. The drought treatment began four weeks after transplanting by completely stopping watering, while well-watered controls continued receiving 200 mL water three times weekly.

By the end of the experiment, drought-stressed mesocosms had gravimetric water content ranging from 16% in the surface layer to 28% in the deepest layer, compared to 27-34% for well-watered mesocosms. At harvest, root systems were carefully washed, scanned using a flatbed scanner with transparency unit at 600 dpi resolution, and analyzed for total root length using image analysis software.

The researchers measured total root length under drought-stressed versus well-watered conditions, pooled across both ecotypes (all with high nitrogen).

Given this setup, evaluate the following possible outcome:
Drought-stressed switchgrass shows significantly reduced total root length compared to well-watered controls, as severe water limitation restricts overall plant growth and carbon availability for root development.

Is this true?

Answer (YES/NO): YES